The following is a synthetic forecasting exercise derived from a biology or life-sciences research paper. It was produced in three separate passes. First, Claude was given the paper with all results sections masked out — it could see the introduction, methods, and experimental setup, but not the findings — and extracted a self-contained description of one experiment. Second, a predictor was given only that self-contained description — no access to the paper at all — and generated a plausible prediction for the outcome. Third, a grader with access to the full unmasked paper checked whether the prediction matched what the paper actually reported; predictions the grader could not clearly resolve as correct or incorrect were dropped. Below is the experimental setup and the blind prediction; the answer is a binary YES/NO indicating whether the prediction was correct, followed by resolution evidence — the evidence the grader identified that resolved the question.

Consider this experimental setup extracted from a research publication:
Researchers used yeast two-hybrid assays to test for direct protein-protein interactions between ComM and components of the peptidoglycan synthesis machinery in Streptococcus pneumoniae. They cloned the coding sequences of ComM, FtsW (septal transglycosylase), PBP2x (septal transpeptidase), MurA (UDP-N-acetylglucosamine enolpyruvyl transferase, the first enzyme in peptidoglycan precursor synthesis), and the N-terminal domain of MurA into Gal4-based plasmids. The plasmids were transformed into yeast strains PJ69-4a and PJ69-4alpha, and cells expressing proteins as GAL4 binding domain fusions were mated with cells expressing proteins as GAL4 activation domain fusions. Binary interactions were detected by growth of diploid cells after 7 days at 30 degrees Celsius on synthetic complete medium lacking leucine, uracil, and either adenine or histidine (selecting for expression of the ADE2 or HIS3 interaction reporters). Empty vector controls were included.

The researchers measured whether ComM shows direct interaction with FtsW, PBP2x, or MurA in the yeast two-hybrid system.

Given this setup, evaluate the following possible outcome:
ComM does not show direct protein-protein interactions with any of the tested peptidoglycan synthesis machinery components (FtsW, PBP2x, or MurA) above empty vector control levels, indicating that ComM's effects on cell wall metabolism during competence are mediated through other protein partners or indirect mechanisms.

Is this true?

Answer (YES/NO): NO